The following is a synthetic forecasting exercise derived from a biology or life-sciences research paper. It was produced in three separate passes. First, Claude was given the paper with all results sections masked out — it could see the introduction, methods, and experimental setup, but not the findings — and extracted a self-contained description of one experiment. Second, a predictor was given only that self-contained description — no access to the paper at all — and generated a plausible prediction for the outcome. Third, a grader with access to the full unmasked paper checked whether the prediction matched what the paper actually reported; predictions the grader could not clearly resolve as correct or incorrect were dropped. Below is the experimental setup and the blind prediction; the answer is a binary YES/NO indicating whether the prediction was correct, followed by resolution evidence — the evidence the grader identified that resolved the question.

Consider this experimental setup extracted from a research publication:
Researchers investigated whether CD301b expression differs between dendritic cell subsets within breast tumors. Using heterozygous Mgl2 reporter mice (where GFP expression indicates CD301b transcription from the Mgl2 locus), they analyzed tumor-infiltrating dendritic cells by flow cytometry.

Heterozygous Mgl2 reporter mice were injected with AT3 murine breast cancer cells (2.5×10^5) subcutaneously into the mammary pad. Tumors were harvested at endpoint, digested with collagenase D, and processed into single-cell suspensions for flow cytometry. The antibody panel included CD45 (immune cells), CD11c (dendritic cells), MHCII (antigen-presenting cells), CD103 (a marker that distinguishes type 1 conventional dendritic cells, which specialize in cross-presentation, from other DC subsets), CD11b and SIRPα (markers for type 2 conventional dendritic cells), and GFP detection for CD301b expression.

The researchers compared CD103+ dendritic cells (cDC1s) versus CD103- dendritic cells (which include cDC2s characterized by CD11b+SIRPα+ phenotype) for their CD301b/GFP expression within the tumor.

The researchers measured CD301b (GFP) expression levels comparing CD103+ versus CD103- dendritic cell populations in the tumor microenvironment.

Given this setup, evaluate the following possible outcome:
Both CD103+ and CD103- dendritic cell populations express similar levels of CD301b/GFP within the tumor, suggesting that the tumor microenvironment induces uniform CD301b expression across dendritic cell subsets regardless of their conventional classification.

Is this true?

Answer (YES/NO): NO